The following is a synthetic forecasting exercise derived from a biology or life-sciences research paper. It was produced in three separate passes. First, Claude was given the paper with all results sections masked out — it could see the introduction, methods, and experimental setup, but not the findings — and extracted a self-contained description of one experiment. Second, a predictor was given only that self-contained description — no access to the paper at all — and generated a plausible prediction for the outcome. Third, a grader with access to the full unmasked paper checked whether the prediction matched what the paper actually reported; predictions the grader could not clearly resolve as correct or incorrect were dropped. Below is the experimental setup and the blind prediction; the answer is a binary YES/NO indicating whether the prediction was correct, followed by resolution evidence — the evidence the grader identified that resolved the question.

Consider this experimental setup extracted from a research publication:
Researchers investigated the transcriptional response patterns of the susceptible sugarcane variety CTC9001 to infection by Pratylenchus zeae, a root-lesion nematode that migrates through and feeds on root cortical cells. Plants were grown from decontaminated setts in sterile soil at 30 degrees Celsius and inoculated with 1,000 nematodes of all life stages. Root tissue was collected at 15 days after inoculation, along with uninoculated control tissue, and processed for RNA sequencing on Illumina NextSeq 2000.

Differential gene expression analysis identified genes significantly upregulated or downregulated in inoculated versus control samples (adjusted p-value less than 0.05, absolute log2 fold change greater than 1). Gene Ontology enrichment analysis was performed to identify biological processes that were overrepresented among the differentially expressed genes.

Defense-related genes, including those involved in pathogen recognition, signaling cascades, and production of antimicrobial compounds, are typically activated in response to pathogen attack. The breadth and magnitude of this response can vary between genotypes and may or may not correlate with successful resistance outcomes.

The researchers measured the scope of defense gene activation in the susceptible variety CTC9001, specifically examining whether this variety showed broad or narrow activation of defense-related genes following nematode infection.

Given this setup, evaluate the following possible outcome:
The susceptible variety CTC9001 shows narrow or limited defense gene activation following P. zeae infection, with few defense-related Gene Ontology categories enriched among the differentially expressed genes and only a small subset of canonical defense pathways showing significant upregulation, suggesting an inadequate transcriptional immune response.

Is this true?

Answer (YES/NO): NO